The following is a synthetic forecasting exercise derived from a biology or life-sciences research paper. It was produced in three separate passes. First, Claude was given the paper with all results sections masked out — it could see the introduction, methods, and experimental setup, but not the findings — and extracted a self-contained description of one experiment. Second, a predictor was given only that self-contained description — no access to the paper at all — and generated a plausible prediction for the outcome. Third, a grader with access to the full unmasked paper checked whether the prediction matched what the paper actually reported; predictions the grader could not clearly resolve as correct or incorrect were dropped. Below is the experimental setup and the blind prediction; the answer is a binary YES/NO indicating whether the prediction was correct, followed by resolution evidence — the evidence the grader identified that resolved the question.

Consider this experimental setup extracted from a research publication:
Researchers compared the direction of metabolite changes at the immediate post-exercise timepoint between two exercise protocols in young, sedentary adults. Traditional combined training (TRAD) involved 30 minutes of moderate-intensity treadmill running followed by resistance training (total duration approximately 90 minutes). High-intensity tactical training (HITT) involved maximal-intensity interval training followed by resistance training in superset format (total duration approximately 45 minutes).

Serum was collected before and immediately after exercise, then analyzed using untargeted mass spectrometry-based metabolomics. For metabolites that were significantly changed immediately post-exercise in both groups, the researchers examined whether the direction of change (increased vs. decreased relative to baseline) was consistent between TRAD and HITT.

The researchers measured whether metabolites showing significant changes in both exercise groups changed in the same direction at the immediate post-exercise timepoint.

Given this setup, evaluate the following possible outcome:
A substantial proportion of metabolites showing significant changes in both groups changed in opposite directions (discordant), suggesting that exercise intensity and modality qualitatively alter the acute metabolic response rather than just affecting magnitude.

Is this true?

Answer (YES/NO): NO